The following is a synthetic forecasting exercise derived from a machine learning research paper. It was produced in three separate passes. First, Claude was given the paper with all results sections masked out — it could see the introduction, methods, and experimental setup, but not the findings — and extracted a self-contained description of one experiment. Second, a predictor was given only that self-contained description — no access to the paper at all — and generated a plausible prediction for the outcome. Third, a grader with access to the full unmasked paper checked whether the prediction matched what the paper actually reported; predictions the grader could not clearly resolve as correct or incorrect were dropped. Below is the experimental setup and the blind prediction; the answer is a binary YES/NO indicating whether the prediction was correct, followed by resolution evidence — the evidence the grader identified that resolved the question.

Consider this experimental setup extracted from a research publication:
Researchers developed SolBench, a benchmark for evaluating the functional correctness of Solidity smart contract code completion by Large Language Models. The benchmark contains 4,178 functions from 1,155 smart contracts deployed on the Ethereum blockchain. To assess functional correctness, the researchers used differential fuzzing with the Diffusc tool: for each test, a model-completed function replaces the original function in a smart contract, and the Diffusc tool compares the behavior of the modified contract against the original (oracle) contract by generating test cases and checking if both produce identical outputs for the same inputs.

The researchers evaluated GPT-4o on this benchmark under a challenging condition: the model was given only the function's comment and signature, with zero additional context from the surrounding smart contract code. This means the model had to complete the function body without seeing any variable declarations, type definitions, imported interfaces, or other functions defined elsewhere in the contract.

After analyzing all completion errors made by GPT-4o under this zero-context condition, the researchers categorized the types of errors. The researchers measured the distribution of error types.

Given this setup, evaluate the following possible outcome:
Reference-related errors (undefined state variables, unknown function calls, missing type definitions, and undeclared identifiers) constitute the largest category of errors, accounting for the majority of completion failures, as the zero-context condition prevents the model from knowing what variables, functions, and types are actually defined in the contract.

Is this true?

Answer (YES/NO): YES